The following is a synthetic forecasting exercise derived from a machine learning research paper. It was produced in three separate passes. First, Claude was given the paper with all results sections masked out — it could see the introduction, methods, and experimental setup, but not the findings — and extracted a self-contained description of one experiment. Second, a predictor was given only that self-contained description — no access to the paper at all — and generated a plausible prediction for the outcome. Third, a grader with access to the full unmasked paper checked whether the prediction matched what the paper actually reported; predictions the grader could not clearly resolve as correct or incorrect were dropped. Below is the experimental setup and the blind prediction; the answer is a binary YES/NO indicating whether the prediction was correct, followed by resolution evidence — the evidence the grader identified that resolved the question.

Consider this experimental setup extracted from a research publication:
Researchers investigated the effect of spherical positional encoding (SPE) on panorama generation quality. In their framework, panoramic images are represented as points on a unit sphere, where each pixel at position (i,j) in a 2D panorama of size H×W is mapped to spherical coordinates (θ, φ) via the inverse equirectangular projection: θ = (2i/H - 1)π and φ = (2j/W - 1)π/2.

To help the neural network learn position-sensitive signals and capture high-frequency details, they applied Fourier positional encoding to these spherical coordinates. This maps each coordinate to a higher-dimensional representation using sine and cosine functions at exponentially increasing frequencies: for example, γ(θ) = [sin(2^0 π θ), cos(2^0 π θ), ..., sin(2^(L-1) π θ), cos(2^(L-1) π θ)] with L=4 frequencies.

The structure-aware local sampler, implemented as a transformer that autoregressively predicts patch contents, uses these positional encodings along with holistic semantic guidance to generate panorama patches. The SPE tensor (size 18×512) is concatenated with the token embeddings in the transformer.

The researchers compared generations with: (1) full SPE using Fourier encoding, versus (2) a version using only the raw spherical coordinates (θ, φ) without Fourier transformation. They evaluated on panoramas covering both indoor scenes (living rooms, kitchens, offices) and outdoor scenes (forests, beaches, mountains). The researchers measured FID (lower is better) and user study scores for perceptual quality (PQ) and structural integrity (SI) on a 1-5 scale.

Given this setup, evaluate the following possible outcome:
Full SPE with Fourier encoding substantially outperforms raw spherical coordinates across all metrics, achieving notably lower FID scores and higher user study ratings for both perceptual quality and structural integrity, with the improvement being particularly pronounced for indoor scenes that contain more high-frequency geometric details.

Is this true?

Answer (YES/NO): NO